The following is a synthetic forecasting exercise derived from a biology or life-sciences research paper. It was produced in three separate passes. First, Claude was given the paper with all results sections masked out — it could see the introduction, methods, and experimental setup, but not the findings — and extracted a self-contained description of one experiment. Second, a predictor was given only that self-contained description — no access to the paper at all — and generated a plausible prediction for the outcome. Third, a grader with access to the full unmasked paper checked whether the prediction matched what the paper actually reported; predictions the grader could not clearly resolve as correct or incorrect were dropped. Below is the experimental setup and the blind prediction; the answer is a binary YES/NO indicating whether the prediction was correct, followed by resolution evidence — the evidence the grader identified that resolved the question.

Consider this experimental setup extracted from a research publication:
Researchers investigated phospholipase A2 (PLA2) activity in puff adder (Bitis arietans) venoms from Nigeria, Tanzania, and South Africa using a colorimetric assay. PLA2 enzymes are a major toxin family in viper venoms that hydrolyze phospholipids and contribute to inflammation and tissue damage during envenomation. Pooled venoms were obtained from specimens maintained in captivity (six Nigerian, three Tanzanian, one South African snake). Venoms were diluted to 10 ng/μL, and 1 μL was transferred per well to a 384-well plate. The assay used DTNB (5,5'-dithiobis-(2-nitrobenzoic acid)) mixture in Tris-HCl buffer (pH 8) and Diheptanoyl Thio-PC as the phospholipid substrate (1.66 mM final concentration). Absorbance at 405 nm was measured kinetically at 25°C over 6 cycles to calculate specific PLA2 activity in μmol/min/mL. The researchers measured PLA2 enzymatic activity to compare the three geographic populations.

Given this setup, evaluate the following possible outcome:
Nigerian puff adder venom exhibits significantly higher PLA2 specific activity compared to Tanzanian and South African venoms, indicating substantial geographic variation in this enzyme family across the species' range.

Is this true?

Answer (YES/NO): NO